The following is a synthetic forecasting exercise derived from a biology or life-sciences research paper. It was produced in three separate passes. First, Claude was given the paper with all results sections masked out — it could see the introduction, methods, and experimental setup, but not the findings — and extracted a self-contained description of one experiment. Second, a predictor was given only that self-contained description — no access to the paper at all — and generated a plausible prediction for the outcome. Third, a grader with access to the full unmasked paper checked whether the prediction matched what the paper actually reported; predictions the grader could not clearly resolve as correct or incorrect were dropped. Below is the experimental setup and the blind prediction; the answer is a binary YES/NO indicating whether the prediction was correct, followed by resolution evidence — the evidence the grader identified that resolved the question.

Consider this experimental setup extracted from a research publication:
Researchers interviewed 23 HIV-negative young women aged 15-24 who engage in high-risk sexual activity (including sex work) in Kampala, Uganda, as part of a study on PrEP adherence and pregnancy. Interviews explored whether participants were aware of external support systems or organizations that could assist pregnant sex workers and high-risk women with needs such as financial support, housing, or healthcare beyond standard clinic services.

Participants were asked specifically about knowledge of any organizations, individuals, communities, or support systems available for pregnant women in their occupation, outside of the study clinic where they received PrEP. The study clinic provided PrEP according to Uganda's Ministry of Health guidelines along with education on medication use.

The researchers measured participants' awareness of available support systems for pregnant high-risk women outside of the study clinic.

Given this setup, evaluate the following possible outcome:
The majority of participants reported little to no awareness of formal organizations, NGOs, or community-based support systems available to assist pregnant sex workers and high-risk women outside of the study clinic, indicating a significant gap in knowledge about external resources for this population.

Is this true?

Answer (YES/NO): YES